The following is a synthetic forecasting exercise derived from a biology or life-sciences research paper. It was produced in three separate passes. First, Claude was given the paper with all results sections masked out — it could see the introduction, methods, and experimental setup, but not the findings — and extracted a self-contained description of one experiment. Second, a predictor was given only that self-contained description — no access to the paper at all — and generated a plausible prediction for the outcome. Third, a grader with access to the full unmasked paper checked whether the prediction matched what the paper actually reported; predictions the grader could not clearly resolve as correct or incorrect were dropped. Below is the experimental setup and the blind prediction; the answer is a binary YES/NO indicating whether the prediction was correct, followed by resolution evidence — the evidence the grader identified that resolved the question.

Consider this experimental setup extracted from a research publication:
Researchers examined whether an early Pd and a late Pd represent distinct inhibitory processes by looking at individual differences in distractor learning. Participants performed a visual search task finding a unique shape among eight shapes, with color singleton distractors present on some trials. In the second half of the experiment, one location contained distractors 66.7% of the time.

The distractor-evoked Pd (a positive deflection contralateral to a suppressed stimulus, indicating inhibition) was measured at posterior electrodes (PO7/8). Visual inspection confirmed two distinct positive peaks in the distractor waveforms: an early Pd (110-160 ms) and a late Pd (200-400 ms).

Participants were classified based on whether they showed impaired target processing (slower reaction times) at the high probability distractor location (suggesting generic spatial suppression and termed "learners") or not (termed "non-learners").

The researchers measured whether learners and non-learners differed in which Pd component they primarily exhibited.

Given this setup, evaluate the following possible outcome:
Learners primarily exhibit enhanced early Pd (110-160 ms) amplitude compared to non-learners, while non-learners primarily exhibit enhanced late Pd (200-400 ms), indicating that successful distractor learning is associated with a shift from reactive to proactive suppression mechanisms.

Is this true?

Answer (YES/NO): NO